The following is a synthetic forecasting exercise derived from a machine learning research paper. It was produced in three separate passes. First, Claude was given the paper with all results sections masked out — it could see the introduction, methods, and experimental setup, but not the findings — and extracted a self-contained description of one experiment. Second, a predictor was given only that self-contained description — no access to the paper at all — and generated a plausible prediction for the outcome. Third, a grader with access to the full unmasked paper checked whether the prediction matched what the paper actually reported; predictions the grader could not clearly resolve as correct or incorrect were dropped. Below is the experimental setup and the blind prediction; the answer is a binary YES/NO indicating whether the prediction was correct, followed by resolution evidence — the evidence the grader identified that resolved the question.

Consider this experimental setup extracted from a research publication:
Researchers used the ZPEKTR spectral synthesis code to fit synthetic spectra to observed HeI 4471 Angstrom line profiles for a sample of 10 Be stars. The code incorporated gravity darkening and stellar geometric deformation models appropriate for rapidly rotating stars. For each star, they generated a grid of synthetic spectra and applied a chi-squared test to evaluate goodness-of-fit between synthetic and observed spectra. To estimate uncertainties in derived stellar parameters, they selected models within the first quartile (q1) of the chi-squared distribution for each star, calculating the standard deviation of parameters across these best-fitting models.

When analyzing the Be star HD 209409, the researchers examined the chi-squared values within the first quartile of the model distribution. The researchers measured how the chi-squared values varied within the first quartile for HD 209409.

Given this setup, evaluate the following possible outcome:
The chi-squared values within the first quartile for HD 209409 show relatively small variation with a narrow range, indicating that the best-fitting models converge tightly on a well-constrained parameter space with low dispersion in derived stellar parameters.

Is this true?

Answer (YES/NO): NO